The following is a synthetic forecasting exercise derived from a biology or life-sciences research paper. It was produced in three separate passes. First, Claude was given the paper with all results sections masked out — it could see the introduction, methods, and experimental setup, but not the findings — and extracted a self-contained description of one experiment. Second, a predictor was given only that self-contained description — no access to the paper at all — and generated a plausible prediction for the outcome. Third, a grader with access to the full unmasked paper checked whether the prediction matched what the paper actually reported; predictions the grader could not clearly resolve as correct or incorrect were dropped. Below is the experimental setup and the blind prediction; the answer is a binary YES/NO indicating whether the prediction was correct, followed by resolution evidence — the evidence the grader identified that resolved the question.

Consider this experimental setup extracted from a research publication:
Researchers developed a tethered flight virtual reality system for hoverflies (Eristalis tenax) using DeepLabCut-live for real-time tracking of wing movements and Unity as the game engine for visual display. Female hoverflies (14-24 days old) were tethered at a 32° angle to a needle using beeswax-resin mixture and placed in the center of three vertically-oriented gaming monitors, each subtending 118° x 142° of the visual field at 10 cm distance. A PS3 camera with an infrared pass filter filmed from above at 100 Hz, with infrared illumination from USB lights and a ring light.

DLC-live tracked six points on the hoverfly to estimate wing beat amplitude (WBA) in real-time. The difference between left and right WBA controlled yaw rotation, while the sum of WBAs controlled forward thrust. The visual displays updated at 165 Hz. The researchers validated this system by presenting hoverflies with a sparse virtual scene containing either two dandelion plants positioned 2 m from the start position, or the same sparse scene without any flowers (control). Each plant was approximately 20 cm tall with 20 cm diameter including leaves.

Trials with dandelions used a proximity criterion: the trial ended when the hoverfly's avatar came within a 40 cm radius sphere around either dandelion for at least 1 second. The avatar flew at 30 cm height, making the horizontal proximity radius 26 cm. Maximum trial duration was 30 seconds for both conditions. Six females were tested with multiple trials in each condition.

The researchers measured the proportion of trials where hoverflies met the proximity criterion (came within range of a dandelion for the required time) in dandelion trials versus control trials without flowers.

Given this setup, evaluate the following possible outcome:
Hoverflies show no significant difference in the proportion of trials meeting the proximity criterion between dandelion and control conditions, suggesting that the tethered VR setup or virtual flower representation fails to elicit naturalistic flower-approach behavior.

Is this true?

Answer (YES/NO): NO